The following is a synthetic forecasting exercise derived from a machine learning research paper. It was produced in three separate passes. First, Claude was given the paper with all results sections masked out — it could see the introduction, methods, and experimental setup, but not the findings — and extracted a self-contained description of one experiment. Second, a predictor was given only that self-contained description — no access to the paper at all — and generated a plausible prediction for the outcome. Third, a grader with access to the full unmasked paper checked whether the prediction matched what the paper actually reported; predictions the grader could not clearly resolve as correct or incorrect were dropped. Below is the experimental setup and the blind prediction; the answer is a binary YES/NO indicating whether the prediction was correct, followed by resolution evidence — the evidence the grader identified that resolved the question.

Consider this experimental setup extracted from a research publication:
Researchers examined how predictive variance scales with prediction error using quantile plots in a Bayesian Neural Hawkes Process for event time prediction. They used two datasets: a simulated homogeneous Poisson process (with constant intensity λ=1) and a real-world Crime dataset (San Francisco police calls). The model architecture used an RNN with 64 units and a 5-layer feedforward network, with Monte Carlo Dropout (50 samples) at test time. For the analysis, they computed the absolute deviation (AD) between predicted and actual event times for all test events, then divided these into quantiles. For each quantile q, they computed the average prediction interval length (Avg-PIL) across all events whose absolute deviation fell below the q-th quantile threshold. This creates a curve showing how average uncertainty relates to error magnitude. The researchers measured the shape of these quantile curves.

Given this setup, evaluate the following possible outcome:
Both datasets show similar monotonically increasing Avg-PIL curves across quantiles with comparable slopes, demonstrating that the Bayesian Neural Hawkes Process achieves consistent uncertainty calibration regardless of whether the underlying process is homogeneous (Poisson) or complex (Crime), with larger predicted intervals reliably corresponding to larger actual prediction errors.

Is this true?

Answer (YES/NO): NO